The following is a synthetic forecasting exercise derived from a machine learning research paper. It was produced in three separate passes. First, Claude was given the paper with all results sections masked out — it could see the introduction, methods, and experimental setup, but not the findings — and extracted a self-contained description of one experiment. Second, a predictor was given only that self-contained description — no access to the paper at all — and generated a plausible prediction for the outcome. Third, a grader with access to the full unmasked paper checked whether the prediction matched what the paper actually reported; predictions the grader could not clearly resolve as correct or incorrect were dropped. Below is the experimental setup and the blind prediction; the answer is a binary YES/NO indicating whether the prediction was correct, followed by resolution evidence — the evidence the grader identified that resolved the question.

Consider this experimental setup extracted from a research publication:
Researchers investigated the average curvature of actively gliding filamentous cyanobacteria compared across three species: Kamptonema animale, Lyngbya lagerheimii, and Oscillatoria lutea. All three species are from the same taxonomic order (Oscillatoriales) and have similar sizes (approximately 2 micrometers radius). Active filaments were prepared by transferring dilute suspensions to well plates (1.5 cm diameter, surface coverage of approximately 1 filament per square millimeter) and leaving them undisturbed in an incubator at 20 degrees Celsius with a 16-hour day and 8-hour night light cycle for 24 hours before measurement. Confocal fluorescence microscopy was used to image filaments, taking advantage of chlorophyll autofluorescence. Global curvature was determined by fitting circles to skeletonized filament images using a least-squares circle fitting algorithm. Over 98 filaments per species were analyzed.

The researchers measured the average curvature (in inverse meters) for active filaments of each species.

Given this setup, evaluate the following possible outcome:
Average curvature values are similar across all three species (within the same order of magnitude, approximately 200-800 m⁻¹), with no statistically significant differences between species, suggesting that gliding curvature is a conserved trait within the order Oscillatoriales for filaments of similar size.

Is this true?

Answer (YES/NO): YES